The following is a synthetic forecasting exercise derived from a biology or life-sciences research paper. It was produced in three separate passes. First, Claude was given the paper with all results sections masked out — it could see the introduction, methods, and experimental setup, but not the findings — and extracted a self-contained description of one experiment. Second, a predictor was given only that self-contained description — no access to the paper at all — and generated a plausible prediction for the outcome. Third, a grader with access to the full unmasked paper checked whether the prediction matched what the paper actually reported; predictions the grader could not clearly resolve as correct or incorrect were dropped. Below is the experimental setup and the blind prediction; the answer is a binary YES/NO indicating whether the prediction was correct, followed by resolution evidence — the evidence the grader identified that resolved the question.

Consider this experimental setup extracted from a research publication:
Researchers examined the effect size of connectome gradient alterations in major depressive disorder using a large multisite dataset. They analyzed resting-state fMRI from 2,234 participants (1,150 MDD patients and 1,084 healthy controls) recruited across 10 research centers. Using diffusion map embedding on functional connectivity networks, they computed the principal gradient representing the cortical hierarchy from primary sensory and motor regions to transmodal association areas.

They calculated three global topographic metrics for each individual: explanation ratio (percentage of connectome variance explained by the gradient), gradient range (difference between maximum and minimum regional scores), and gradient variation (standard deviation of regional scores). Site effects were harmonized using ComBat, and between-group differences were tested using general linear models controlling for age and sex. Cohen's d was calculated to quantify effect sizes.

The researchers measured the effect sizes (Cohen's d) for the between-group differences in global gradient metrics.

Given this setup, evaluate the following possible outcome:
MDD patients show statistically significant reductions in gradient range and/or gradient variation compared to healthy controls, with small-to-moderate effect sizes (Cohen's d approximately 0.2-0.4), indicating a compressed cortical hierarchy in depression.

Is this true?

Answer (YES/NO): YES